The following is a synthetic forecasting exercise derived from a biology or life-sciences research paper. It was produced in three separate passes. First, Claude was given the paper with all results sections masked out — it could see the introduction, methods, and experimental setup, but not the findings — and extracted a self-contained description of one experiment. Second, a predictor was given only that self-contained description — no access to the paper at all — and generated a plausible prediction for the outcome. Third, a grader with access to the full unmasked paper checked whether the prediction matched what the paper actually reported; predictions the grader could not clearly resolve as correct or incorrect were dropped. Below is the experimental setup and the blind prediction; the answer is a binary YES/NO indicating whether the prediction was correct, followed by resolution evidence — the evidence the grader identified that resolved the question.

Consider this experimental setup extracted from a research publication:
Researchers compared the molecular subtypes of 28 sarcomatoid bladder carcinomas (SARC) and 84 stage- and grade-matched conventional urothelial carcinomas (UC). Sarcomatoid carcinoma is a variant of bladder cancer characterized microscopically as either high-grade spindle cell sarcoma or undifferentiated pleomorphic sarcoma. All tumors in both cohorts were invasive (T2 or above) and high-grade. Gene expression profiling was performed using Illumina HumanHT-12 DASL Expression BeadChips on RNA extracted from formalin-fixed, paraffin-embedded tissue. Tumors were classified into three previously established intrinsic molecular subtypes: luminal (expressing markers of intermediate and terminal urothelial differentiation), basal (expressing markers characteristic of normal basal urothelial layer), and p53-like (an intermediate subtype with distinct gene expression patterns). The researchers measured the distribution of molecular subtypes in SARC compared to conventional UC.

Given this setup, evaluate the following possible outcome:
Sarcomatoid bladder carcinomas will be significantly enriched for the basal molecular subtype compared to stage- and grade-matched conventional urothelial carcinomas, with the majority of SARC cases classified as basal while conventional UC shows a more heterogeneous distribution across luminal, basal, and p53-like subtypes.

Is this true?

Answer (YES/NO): NO